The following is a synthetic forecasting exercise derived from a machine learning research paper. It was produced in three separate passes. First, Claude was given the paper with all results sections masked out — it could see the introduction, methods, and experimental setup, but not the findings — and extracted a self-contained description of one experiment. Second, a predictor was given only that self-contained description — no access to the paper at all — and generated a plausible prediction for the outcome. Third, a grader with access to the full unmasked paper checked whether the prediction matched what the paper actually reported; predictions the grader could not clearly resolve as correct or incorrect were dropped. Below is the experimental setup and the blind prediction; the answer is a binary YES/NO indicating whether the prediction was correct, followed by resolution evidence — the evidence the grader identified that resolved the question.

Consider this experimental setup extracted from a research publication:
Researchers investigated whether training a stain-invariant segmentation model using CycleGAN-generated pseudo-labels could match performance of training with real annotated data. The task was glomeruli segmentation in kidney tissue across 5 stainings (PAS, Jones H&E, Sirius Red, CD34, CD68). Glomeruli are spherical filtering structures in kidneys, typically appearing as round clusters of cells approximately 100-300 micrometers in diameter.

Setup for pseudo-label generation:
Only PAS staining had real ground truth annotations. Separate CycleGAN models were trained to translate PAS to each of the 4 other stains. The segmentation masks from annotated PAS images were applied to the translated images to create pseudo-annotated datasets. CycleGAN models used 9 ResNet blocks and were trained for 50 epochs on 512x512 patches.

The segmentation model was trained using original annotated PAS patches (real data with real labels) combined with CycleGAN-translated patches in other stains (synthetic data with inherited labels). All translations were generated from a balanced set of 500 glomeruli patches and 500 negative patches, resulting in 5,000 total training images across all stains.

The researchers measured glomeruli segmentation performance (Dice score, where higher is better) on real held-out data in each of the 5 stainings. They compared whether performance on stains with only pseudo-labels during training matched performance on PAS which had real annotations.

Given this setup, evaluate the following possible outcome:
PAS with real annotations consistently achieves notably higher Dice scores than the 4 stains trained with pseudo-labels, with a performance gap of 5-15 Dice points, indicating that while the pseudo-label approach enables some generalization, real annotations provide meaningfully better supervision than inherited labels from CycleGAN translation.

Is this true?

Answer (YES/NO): NO